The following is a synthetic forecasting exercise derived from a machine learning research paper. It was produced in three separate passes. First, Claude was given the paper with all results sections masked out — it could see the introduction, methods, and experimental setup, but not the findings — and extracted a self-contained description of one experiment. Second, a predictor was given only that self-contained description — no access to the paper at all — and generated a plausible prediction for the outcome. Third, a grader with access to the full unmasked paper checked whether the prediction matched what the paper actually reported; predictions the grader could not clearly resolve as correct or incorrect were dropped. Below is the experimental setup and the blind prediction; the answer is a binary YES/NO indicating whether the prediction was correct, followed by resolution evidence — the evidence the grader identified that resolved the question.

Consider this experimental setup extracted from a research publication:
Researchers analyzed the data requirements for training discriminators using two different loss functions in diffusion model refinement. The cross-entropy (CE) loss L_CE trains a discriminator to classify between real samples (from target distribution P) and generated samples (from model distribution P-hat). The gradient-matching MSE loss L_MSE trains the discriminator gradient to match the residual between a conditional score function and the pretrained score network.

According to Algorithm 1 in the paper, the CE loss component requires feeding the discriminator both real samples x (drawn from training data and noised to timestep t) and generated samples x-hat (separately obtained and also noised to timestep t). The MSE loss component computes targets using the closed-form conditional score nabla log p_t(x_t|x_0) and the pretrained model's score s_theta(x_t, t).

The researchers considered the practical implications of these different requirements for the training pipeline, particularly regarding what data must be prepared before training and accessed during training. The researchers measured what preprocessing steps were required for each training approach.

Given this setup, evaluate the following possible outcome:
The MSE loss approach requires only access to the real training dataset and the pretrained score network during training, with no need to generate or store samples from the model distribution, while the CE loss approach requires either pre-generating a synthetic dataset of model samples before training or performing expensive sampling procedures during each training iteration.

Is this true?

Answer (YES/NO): YES